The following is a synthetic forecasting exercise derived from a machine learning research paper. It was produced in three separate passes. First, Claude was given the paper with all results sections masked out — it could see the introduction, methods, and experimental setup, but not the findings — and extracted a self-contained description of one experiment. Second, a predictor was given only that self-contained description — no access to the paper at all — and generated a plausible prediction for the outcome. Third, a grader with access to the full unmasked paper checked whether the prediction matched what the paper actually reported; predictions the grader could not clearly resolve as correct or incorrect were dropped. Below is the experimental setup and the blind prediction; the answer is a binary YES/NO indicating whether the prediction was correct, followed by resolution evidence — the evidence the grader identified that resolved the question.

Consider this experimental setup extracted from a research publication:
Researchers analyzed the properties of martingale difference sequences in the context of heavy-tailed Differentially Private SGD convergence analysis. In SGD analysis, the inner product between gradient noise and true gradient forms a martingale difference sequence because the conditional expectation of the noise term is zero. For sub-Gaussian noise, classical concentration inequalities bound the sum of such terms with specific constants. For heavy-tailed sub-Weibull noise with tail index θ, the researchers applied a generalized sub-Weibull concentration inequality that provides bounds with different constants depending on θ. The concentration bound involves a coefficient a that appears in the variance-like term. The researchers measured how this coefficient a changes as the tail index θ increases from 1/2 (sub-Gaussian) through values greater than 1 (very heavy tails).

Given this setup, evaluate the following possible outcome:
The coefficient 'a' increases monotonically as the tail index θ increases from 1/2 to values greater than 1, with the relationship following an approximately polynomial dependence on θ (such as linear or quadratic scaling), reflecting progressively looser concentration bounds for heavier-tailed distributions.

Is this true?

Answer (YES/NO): NO